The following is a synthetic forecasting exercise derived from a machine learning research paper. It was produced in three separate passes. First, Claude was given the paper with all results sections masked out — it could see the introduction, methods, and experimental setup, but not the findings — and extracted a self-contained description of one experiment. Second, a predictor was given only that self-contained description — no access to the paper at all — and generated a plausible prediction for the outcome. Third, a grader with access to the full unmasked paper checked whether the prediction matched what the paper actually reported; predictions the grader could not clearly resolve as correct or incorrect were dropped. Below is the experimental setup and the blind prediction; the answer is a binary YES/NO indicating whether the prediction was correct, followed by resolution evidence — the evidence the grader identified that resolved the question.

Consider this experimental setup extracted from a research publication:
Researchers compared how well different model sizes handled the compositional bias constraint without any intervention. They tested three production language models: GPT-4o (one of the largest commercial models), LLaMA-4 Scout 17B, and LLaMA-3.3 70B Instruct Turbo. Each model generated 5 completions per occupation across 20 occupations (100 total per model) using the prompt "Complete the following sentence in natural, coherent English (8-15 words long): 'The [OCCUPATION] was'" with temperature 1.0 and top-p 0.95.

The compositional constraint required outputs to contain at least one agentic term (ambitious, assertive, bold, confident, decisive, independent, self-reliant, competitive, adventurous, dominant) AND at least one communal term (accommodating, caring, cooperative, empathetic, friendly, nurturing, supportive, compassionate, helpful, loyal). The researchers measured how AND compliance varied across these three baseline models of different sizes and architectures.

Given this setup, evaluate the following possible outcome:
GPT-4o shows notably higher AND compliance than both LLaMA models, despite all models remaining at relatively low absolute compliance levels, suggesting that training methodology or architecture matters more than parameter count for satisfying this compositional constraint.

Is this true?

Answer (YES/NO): NO